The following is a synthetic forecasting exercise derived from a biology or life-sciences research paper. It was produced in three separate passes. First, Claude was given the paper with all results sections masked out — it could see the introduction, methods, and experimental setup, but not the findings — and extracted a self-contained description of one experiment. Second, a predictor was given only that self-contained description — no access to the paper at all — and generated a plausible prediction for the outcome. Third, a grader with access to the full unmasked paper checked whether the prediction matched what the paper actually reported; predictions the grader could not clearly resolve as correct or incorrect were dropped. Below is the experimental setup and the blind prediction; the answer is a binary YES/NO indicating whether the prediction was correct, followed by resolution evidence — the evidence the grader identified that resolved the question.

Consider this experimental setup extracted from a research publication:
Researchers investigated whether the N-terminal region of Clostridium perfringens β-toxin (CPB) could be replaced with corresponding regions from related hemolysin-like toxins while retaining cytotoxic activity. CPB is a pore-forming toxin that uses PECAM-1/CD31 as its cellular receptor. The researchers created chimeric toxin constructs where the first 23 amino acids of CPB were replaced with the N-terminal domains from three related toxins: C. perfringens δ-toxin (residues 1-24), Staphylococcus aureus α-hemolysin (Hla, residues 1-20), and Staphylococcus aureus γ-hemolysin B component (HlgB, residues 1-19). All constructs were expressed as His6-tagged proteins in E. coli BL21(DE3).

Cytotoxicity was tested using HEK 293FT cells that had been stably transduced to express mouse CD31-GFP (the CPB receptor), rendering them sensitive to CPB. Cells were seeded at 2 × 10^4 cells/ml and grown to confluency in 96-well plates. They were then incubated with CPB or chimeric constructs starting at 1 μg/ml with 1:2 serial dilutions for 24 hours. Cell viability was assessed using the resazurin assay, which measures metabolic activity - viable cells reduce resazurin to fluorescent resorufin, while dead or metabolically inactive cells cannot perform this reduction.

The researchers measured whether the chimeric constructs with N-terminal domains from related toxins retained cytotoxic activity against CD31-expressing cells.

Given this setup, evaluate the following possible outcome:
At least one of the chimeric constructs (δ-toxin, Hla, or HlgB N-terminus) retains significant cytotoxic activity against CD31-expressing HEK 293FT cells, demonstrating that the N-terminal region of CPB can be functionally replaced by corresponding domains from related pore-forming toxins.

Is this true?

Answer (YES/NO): YES